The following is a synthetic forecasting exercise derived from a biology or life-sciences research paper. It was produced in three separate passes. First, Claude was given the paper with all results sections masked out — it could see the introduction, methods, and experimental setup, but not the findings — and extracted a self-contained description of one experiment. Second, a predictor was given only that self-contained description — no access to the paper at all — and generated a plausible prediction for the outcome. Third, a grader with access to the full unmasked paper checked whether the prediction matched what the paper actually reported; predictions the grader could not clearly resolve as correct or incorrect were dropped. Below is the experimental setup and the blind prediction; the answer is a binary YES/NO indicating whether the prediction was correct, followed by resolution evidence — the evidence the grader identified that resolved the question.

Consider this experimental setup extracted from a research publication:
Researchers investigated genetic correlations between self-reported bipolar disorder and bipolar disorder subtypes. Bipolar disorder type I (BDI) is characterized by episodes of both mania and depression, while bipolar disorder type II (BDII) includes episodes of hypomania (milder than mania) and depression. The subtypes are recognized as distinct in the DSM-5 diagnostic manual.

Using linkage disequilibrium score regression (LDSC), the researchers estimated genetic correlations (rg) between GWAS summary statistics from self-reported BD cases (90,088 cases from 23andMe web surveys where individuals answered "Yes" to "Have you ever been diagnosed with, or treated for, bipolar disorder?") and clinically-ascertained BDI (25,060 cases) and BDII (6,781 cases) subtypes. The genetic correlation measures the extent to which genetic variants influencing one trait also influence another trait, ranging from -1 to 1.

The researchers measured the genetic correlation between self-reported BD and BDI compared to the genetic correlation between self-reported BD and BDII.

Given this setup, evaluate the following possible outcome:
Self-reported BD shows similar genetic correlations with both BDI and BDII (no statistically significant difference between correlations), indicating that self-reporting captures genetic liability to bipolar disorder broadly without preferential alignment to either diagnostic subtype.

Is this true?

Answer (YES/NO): NO